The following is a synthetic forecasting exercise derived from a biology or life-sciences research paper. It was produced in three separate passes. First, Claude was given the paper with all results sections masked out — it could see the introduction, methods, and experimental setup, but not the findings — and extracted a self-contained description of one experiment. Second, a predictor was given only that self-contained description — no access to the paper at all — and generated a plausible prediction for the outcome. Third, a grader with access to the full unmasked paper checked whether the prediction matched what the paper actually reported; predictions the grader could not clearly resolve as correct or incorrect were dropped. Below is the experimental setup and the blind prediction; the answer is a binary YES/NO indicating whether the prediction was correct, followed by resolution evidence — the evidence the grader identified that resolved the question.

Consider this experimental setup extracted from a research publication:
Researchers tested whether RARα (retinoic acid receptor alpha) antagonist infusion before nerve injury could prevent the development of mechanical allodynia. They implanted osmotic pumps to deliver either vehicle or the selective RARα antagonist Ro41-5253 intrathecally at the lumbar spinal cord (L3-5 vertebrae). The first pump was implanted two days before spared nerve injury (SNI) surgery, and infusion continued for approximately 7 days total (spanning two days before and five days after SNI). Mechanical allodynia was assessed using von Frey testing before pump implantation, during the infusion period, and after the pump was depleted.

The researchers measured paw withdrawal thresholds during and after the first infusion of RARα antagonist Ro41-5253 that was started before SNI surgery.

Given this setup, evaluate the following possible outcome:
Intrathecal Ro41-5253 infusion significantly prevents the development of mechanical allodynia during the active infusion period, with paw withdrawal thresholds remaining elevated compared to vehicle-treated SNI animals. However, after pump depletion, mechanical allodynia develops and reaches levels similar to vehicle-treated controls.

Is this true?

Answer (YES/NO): YES